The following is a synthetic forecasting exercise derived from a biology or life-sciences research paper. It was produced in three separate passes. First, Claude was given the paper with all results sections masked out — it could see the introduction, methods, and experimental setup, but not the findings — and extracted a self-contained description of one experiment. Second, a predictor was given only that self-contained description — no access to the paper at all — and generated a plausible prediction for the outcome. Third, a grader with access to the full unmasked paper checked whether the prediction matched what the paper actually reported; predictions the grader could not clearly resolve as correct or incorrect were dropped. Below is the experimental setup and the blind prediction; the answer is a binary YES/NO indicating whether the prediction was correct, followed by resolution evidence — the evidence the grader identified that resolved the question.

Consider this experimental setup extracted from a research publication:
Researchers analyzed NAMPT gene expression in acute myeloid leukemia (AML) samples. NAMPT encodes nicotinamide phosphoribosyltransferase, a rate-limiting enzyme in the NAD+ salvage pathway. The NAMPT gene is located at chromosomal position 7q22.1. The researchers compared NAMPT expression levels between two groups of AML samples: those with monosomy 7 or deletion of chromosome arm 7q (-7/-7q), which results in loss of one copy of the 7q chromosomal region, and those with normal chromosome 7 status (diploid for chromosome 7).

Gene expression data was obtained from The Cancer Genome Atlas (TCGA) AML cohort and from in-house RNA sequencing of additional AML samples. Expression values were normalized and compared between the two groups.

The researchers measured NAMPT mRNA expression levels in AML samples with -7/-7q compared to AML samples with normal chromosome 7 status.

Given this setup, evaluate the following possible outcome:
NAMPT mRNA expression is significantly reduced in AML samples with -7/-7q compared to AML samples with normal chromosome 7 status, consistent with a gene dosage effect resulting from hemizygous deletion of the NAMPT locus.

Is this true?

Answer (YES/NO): YES